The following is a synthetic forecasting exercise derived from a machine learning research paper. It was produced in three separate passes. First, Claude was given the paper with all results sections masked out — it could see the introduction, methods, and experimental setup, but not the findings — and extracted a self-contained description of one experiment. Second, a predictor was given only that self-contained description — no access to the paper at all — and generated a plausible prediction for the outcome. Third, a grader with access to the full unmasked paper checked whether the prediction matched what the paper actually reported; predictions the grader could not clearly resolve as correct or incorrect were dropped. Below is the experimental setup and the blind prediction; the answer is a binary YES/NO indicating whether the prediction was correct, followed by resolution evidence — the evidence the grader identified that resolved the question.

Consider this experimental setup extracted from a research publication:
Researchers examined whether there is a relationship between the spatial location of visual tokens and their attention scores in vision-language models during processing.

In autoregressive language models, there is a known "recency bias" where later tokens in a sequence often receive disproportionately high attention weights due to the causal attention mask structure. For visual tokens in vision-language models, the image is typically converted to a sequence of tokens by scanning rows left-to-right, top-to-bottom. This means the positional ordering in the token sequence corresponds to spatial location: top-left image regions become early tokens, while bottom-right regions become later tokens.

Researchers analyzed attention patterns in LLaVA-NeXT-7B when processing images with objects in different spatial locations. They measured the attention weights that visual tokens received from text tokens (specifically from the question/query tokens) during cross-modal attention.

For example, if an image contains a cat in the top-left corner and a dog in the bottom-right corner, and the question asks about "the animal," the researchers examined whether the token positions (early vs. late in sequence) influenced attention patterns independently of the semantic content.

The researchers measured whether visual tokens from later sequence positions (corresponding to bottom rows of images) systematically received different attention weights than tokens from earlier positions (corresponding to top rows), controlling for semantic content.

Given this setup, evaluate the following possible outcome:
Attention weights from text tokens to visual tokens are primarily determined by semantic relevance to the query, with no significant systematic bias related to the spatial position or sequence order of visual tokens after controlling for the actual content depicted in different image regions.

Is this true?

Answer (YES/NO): NO